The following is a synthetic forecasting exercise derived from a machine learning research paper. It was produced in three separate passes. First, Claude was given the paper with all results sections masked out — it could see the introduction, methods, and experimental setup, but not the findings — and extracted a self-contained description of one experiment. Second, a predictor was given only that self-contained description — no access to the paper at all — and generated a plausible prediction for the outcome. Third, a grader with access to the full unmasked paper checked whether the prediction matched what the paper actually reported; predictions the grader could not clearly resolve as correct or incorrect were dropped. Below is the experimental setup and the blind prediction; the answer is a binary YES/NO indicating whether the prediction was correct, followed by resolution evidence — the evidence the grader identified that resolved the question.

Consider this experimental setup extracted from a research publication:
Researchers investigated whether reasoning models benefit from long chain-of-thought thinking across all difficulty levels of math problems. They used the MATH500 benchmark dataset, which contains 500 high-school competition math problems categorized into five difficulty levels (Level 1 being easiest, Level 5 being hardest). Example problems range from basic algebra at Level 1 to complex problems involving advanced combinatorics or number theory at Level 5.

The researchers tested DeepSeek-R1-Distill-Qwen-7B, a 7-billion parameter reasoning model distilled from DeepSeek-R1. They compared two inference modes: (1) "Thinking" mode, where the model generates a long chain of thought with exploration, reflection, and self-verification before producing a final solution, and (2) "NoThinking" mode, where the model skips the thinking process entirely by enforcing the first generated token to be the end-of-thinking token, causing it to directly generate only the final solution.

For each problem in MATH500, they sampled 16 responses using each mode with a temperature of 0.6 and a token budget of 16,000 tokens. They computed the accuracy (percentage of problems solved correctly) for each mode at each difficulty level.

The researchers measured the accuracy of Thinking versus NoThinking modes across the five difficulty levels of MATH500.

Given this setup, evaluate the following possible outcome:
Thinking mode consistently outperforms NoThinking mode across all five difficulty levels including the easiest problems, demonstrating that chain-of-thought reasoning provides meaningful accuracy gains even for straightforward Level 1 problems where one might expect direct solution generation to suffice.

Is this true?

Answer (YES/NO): NO